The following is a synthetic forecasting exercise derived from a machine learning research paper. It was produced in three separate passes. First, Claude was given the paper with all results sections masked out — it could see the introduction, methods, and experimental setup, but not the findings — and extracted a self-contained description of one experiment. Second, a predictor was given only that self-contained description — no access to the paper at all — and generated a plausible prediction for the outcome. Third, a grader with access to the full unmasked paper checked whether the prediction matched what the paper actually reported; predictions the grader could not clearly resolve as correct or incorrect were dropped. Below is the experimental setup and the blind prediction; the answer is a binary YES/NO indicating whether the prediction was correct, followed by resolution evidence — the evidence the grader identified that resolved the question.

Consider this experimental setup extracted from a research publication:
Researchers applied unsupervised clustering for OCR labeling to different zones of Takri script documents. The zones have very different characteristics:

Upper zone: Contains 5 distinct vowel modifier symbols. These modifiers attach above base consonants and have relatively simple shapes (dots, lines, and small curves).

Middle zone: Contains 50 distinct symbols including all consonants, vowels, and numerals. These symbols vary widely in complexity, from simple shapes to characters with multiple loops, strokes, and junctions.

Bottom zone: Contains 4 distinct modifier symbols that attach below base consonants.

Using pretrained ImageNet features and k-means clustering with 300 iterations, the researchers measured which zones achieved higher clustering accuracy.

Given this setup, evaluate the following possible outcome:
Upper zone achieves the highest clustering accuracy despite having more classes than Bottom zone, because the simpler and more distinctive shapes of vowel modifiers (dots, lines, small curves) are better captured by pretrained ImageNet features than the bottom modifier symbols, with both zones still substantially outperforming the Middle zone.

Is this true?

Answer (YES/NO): NO